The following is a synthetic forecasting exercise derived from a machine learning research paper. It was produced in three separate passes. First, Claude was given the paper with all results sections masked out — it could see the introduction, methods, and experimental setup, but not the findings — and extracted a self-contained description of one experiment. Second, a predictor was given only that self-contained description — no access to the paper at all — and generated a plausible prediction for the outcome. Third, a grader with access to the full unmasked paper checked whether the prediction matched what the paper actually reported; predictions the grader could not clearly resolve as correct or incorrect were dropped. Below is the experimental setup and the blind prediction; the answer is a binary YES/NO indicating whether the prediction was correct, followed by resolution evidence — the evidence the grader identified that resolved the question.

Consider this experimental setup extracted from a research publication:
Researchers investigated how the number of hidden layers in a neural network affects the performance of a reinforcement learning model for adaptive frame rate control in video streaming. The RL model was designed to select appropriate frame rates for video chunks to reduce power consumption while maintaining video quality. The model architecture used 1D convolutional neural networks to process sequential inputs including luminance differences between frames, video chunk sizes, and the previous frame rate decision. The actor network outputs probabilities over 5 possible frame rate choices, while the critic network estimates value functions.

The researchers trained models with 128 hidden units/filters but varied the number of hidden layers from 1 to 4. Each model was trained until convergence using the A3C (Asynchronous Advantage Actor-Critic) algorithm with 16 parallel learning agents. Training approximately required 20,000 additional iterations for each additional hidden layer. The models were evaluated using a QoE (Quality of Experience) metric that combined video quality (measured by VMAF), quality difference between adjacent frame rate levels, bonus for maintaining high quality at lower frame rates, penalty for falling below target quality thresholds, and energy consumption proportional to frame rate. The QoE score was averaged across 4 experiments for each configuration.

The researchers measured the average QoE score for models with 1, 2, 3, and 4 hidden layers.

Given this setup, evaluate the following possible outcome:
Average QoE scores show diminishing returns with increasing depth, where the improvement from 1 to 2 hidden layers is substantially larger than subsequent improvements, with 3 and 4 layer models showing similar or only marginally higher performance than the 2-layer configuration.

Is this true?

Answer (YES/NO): NO